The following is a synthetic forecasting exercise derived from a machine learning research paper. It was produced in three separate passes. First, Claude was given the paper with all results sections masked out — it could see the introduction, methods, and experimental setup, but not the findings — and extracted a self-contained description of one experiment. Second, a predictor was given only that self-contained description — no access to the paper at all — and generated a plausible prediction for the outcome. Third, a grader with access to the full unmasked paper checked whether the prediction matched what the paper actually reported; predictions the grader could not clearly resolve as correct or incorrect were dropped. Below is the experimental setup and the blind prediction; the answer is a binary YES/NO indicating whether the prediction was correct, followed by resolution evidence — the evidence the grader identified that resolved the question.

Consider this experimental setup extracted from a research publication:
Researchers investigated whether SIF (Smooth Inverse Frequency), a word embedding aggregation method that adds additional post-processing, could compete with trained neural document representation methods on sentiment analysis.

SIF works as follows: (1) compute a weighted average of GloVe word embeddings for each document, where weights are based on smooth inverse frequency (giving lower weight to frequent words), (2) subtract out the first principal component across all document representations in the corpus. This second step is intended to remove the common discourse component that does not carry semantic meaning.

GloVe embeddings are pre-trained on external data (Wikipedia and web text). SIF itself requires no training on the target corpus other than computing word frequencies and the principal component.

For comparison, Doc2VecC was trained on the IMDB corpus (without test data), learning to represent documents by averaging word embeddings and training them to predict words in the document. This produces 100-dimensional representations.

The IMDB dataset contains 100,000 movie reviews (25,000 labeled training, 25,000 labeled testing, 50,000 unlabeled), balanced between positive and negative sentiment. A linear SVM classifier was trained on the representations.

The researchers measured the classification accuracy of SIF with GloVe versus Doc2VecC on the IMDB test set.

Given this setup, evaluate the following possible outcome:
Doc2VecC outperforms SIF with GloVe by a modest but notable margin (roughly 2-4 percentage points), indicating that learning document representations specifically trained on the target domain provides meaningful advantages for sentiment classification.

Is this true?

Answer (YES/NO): YES